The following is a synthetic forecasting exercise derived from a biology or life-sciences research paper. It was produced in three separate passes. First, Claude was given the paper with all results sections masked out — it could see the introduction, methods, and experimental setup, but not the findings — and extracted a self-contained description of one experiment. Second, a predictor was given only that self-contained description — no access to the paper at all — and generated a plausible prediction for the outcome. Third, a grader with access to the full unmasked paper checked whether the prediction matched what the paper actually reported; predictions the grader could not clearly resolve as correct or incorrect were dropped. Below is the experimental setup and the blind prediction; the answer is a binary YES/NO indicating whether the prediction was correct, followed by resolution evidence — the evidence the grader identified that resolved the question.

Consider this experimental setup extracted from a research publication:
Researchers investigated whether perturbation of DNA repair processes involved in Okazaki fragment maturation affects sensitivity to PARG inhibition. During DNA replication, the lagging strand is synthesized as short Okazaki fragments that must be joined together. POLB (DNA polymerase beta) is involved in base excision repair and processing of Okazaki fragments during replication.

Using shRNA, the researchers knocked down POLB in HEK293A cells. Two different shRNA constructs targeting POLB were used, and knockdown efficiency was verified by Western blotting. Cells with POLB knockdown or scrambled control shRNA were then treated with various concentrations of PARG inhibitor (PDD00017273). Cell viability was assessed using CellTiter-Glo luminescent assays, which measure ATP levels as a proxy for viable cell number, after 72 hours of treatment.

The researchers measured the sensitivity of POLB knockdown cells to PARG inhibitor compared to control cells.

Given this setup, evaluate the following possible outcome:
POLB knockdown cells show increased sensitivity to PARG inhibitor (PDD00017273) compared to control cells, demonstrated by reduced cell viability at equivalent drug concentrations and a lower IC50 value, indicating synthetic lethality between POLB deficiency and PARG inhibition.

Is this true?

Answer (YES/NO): YES